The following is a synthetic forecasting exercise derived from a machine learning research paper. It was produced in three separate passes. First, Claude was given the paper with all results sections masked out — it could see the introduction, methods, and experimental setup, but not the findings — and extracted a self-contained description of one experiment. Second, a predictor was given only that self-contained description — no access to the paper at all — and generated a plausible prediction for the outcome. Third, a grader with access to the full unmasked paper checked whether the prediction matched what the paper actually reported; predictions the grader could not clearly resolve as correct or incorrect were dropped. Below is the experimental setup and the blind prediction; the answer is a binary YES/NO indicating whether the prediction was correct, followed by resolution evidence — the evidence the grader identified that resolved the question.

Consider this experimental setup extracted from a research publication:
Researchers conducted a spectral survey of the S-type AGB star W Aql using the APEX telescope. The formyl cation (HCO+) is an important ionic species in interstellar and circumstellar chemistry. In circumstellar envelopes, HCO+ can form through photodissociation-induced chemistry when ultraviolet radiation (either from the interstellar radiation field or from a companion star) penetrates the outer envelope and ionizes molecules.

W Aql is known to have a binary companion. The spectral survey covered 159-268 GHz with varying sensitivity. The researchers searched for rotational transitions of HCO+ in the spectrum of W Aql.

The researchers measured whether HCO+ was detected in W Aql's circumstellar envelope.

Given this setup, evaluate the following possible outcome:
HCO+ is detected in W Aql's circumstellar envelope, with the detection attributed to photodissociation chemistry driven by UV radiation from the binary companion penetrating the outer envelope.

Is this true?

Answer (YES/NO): NO